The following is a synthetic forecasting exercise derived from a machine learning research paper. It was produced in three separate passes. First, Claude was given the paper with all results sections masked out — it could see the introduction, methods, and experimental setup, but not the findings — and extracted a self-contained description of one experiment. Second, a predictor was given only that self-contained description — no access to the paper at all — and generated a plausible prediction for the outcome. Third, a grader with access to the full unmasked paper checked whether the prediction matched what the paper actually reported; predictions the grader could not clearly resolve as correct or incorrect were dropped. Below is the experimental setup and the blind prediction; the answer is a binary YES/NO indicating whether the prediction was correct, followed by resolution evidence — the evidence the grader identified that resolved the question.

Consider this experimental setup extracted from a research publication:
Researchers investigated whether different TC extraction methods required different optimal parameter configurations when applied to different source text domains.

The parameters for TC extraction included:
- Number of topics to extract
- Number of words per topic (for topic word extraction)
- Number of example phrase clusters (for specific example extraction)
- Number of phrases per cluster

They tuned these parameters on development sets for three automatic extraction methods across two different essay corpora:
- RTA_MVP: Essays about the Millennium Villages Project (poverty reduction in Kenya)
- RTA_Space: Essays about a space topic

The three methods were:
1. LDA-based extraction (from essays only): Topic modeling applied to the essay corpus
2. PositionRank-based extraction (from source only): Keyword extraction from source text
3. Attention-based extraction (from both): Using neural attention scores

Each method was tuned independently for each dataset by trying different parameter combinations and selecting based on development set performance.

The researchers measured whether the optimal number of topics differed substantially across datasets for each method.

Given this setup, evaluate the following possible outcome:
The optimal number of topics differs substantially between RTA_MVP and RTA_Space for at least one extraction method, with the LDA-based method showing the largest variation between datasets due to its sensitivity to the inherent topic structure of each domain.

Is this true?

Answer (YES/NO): NO